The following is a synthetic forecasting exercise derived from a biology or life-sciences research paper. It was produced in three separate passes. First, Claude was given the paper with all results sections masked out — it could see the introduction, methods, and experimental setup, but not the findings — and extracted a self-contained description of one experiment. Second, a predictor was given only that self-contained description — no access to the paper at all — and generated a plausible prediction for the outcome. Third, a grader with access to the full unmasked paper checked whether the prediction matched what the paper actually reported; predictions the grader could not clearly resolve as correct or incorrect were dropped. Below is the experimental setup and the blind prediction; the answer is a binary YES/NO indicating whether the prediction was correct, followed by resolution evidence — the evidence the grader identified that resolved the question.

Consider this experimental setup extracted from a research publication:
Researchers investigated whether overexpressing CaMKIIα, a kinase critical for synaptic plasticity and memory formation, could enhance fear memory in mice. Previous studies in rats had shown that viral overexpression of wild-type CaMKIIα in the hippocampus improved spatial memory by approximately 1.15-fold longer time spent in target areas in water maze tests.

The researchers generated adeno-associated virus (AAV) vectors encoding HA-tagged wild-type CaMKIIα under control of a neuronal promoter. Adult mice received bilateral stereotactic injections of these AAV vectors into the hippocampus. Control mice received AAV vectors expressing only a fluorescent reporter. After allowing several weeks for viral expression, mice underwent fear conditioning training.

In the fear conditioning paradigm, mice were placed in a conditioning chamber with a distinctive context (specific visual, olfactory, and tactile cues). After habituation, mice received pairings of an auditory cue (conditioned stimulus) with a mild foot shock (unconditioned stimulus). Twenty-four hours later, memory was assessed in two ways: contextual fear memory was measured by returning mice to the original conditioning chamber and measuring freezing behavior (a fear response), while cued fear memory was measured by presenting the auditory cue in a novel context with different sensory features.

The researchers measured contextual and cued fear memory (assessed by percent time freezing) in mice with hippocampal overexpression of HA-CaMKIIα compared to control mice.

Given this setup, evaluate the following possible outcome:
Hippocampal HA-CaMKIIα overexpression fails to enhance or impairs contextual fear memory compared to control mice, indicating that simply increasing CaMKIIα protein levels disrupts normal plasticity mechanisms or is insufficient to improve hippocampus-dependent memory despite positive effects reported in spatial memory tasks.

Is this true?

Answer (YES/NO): YES